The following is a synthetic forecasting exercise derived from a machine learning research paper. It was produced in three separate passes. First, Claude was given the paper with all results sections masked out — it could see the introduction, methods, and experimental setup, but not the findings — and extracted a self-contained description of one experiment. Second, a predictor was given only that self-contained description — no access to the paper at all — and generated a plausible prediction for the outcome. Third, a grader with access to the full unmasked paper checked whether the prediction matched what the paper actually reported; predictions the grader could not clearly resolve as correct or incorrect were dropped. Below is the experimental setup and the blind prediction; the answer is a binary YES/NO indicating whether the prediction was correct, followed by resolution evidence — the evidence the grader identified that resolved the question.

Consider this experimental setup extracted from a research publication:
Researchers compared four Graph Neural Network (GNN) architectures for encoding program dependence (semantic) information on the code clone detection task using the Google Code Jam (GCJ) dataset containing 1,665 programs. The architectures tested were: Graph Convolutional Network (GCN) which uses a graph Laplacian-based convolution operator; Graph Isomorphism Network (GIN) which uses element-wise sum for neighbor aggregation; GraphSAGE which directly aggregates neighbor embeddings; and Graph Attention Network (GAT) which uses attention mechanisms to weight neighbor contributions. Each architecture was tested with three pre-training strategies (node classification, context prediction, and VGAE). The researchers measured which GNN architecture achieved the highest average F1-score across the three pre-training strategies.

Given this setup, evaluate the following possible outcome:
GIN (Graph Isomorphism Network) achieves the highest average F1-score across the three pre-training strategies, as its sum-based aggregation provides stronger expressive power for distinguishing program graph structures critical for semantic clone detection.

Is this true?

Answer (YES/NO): NO